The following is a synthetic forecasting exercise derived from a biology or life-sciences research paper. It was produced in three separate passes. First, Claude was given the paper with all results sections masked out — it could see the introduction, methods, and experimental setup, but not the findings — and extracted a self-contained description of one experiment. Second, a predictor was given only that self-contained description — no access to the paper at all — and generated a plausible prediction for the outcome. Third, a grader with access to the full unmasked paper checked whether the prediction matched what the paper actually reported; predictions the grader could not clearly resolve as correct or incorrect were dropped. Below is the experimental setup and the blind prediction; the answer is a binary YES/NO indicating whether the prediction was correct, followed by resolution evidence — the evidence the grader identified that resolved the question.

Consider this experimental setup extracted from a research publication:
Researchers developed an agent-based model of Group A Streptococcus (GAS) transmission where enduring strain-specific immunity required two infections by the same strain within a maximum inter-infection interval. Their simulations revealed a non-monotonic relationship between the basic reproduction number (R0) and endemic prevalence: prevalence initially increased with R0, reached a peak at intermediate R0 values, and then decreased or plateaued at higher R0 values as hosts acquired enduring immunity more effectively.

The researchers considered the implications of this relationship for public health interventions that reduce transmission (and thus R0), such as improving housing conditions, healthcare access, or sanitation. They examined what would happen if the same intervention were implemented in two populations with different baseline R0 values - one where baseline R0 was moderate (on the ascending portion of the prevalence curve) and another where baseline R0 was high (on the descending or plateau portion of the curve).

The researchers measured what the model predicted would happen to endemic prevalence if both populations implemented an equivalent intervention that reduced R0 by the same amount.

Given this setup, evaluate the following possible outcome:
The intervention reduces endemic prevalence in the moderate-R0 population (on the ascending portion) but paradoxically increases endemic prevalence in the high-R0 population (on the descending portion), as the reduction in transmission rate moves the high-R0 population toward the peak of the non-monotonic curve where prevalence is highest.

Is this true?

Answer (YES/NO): YES